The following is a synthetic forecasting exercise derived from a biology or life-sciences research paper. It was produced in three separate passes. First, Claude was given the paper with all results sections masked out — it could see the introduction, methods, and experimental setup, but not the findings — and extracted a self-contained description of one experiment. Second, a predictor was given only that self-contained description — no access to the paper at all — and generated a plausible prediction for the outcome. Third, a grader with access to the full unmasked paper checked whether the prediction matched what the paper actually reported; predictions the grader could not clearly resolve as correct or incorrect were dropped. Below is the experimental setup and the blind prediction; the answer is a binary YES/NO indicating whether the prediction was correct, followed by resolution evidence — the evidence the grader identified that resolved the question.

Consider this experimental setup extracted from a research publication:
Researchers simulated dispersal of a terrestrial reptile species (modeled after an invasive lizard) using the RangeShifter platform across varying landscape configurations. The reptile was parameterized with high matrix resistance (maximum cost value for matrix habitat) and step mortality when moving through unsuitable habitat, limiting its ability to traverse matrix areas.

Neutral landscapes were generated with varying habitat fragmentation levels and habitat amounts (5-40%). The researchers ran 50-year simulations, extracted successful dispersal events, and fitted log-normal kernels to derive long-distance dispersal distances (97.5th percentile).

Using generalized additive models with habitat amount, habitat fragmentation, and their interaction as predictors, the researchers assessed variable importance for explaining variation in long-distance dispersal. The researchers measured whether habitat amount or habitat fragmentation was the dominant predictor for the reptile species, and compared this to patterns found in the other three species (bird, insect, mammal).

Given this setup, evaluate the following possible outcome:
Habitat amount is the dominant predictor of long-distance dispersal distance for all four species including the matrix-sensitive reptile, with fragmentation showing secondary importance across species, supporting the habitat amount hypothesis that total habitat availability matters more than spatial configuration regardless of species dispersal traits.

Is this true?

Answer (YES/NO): NO